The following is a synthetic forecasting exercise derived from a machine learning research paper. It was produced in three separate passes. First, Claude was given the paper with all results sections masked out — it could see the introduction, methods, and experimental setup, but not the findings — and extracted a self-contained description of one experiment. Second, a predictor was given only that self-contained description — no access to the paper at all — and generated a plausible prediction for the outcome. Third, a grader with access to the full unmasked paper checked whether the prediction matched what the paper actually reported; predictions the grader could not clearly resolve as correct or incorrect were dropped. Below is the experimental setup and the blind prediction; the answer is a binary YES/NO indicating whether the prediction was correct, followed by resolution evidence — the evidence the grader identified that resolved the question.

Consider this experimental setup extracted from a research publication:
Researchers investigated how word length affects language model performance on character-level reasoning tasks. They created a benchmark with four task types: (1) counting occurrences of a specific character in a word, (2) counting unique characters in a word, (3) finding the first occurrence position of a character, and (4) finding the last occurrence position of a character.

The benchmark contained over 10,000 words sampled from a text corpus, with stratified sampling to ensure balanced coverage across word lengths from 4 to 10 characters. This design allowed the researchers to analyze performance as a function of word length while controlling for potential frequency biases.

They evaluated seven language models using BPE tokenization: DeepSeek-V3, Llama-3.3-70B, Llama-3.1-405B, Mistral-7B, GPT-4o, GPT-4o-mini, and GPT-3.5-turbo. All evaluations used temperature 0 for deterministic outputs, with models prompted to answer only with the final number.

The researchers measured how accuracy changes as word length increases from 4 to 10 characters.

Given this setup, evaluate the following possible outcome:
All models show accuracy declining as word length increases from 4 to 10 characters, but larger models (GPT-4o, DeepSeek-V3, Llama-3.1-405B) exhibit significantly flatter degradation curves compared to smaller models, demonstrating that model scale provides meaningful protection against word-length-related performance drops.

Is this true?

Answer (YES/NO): NO